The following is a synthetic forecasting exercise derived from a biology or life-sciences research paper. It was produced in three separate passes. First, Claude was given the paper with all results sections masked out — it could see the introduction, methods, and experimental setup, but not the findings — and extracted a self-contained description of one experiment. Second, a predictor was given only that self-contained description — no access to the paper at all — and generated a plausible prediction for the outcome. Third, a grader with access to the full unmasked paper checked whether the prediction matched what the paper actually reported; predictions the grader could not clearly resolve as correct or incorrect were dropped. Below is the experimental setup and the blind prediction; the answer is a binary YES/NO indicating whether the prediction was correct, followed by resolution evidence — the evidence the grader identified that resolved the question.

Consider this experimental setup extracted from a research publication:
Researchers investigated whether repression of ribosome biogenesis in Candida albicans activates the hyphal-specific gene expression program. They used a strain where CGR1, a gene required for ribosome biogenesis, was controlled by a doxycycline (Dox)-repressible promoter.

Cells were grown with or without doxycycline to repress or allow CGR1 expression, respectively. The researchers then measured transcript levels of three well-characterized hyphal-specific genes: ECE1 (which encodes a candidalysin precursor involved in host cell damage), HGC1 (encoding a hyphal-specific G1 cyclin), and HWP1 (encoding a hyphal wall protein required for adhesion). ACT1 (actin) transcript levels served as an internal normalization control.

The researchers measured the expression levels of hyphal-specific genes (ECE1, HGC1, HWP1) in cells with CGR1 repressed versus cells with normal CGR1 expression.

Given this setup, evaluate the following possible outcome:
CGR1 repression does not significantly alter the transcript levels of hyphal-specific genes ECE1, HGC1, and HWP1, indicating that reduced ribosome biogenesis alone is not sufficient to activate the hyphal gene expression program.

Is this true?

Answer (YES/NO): NO